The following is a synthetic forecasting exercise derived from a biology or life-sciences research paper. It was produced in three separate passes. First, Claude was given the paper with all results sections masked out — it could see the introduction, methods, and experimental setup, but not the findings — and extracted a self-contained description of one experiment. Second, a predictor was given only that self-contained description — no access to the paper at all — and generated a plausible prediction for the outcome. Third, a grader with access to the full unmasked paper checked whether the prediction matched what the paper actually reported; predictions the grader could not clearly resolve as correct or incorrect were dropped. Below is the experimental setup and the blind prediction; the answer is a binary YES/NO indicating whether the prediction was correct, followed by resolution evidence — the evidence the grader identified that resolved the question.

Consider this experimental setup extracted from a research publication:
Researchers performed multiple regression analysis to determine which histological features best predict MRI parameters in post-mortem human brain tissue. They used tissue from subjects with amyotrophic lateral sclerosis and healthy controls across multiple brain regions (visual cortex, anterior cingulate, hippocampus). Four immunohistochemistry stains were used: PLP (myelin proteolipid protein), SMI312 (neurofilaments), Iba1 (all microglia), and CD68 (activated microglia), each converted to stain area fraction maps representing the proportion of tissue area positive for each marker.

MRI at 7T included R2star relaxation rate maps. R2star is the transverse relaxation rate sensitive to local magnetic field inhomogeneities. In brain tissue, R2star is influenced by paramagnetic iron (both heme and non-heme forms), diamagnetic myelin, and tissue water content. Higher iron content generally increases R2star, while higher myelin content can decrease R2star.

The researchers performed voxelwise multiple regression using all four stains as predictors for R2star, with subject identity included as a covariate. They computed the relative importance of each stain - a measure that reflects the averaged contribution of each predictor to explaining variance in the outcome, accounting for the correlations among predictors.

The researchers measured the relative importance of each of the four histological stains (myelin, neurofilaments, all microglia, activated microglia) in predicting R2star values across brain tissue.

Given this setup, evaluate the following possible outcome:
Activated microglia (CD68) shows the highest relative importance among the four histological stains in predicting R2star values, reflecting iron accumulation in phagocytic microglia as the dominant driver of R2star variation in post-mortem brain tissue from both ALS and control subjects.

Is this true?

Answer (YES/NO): NO